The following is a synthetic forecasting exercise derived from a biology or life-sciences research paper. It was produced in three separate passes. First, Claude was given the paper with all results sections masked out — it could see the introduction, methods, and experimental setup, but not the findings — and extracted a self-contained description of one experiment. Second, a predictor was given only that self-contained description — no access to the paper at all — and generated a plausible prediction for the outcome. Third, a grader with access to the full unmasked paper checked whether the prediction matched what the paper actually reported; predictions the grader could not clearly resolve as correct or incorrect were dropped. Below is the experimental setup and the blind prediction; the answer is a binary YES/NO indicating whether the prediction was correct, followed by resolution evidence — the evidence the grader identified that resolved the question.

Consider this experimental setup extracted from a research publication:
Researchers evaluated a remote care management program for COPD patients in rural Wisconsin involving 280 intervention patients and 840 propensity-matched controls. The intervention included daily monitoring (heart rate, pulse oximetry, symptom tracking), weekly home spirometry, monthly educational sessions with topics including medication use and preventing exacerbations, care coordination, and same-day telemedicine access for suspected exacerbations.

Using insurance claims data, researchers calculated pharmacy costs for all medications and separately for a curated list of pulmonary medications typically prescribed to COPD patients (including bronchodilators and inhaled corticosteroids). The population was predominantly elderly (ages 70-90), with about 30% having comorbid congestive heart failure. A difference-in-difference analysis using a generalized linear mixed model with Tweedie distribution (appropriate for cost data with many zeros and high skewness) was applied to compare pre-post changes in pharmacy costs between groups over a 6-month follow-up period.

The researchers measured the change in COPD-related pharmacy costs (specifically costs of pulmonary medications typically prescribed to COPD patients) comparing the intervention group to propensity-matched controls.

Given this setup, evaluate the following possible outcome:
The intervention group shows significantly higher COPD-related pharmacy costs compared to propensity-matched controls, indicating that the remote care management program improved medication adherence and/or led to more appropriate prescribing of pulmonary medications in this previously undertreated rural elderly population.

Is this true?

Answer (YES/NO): NO